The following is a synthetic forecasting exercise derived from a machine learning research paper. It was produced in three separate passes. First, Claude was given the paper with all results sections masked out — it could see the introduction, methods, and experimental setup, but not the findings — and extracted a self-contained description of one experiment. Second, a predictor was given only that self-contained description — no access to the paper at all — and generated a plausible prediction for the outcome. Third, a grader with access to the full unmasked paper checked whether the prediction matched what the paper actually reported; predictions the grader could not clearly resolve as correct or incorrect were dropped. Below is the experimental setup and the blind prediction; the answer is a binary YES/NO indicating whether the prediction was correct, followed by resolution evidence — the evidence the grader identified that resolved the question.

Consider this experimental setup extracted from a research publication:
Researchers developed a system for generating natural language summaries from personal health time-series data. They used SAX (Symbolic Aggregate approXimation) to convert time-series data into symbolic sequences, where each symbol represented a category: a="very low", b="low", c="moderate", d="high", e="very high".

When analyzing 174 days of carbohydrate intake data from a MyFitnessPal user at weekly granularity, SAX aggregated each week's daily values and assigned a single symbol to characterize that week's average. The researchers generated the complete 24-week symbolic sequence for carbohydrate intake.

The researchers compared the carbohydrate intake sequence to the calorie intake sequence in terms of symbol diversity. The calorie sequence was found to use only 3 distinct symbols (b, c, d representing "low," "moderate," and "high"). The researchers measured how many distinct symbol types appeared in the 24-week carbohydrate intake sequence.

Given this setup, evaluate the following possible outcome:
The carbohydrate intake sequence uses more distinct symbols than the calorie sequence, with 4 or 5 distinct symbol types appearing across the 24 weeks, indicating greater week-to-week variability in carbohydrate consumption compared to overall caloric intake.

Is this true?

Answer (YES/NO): YES